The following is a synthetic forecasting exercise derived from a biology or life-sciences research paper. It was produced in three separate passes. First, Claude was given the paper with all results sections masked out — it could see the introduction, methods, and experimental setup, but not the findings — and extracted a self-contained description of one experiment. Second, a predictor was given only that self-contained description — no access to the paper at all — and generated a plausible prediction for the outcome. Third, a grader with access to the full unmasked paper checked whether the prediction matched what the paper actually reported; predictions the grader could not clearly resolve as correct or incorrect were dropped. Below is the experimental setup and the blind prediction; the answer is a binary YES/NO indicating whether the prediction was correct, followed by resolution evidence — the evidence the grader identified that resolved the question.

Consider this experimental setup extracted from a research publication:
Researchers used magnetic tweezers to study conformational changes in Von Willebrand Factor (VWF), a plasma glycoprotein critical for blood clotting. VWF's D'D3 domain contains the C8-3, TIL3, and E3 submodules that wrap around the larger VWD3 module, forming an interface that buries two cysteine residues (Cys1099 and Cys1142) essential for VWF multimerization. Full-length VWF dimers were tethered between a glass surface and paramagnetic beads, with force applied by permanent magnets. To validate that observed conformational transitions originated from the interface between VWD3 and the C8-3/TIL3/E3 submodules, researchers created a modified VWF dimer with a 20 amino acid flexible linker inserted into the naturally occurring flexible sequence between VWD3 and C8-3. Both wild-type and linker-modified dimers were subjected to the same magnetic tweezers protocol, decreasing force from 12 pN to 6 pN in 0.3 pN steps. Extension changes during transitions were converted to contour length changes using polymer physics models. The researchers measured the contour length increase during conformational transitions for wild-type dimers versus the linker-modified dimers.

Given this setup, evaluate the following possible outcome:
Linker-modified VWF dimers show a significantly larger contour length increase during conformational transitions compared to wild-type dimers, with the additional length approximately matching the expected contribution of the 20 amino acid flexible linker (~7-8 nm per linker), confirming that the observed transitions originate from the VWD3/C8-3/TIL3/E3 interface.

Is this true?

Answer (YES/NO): YES